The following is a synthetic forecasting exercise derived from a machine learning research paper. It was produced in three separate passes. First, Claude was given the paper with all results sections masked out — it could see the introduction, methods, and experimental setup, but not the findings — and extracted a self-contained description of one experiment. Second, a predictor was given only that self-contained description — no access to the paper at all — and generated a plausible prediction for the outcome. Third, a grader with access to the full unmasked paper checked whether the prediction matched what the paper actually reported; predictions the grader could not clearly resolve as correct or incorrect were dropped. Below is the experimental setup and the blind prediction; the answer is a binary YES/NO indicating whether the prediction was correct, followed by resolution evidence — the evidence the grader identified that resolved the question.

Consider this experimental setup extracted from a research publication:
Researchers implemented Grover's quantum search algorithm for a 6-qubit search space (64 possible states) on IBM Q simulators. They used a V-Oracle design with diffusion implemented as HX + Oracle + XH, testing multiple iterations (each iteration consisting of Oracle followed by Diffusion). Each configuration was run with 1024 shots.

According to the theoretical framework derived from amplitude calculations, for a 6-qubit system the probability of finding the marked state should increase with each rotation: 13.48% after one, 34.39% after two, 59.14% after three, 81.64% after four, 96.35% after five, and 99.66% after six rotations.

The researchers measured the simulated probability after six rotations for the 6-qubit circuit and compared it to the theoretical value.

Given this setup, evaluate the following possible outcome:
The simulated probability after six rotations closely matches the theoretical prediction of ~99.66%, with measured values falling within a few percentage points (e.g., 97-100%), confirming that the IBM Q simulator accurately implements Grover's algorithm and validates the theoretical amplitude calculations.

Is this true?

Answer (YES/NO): YES